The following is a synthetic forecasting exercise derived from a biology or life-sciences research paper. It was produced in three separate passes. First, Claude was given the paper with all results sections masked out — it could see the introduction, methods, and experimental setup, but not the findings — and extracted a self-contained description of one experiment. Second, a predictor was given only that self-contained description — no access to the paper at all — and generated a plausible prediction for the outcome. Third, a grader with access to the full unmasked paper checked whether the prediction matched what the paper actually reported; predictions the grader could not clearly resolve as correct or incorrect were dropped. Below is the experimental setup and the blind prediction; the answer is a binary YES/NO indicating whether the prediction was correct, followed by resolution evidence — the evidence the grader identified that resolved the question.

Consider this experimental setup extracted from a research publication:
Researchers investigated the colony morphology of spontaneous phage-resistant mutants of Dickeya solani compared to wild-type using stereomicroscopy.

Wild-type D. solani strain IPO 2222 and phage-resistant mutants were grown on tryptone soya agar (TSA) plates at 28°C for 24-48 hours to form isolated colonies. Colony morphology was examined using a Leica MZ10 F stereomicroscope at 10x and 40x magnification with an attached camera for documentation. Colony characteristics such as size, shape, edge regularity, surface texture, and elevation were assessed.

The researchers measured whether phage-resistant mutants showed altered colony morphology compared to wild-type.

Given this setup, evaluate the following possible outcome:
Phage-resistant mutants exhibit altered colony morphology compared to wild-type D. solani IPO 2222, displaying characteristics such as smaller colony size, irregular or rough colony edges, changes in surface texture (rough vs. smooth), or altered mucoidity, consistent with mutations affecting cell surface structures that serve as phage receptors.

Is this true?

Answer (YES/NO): NO